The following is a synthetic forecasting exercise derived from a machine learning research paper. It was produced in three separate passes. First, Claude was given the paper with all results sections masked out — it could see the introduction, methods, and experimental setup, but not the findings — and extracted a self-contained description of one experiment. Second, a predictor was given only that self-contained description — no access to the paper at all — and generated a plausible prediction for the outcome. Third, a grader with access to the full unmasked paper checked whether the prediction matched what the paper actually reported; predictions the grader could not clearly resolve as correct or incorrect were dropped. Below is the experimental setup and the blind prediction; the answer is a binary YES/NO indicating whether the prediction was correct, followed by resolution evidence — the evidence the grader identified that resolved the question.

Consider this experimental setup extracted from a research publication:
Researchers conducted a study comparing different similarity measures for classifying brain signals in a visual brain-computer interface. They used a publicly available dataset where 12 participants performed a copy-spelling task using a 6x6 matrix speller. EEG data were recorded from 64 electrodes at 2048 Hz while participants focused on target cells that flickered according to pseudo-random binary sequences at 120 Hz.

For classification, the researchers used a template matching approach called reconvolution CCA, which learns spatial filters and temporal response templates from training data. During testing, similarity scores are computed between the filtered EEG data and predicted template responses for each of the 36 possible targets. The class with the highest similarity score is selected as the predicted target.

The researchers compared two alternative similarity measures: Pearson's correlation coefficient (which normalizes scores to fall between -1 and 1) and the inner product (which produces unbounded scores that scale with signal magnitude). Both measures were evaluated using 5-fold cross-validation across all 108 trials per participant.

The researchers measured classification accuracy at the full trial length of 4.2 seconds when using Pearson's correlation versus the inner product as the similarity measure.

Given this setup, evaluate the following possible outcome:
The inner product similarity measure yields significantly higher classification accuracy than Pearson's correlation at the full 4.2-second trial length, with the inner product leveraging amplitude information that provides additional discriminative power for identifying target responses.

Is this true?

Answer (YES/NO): NO